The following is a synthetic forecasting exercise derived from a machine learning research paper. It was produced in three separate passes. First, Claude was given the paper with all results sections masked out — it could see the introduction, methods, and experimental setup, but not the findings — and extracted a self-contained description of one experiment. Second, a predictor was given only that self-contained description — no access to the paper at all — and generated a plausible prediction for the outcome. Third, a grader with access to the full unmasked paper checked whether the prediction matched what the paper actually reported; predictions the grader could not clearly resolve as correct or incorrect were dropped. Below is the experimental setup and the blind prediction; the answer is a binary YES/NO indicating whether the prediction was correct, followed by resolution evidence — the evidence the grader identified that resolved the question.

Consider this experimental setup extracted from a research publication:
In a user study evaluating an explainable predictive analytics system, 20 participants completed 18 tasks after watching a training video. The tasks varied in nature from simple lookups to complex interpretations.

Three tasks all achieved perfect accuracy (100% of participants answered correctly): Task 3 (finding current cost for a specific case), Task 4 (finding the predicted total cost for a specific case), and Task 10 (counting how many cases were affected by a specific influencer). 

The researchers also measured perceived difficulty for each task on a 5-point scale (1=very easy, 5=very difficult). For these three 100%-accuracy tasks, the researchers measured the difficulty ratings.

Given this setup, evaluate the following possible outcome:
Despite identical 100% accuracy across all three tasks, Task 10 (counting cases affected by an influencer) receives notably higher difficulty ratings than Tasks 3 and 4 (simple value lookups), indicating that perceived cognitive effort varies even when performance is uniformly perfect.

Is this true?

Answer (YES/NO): NO